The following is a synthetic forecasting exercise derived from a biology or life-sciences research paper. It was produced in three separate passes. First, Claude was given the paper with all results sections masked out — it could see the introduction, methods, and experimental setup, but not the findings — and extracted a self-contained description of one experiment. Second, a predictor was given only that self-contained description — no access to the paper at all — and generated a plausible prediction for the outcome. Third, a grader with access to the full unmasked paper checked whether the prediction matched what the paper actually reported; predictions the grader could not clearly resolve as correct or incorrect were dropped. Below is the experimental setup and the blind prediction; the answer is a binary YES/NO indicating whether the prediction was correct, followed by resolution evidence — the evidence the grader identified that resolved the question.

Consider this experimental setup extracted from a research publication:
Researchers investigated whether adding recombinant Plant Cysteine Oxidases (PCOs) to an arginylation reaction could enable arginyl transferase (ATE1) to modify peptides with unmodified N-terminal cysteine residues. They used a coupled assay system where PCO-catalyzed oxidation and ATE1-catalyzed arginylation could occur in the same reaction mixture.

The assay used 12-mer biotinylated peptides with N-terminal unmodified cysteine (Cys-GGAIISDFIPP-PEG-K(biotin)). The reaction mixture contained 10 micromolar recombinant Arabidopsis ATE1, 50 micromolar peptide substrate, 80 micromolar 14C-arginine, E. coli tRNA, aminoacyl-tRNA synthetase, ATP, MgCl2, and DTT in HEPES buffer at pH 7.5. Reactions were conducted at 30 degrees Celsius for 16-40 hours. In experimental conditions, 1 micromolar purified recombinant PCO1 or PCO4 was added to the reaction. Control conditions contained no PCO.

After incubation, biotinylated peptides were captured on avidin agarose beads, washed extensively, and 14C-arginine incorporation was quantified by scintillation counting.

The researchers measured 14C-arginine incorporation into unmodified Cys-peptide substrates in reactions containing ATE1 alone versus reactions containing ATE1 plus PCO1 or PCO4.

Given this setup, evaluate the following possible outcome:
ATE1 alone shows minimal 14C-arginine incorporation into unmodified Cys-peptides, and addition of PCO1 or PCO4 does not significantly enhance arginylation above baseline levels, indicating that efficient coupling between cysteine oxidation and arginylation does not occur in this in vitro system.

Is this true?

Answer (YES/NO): NO